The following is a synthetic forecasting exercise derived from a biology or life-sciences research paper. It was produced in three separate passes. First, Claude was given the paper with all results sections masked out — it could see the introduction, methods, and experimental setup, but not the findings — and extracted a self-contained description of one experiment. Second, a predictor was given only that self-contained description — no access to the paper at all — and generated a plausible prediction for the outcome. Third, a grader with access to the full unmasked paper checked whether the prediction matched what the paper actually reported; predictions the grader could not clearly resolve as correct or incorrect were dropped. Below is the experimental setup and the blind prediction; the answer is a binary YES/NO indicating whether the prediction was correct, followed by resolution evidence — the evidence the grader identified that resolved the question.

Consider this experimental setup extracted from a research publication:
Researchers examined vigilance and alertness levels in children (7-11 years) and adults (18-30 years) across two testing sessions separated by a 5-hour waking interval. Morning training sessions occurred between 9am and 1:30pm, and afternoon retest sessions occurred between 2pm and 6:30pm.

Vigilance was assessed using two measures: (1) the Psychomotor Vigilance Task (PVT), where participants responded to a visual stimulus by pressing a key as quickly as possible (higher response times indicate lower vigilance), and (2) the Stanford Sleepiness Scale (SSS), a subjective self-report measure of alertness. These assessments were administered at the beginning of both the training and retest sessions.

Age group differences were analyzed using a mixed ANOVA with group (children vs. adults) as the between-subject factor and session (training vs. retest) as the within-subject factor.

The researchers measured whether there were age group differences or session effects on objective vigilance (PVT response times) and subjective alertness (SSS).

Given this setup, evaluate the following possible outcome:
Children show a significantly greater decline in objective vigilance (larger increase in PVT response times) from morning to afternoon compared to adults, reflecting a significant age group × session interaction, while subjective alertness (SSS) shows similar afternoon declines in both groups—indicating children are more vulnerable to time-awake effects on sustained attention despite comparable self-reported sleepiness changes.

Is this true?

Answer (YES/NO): NO